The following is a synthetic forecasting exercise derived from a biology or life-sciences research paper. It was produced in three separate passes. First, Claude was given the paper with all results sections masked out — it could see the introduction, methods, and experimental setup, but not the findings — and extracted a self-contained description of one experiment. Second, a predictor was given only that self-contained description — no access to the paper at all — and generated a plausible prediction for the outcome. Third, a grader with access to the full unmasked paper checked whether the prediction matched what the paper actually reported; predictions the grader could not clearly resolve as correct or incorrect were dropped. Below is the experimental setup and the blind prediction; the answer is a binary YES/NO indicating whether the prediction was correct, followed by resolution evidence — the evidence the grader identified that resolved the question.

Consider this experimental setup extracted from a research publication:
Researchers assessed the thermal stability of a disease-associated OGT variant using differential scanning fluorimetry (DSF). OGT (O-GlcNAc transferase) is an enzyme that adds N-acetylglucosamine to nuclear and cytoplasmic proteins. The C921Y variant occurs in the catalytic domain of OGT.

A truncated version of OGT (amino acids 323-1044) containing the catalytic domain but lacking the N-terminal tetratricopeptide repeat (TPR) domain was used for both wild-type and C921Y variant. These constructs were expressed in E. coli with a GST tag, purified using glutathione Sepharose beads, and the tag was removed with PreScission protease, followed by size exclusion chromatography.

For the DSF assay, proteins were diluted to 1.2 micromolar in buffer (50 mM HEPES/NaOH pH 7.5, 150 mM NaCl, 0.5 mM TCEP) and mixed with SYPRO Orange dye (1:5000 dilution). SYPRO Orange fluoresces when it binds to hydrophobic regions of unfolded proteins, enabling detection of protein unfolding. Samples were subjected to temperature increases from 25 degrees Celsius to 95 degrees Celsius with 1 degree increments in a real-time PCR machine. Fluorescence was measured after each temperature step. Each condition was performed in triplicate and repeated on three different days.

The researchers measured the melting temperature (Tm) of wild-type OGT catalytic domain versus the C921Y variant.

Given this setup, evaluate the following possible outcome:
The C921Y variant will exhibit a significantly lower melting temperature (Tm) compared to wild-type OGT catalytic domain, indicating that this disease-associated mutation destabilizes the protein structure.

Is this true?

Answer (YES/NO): NO